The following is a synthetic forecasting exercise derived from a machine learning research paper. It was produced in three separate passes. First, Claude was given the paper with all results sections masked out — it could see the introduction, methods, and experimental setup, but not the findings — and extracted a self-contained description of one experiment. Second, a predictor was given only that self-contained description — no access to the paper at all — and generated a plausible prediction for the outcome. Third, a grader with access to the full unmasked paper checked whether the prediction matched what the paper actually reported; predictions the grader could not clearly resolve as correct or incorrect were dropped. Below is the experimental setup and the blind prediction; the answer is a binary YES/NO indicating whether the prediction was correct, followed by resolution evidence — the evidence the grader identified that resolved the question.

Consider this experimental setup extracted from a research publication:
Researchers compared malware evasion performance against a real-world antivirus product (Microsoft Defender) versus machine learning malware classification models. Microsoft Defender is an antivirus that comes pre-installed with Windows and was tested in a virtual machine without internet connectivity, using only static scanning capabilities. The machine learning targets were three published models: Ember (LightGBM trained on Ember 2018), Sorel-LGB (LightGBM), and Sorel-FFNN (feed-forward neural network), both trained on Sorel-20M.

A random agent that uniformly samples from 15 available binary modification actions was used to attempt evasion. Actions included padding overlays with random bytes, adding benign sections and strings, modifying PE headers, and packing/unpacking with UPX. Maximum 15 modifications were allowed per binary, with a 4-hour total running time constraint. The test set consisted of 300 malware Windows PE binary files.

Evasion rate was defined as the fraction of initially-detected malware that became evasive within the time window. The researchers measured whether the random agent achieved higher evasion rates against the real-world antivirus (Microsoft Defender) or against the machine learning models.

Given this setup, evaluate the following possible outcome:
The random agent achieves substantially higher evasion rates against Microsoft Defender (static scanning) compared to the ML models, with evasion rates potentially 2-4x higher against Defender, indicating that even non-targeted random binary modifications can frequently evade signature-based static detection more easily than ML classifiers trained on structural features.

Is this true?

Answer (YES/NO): NO